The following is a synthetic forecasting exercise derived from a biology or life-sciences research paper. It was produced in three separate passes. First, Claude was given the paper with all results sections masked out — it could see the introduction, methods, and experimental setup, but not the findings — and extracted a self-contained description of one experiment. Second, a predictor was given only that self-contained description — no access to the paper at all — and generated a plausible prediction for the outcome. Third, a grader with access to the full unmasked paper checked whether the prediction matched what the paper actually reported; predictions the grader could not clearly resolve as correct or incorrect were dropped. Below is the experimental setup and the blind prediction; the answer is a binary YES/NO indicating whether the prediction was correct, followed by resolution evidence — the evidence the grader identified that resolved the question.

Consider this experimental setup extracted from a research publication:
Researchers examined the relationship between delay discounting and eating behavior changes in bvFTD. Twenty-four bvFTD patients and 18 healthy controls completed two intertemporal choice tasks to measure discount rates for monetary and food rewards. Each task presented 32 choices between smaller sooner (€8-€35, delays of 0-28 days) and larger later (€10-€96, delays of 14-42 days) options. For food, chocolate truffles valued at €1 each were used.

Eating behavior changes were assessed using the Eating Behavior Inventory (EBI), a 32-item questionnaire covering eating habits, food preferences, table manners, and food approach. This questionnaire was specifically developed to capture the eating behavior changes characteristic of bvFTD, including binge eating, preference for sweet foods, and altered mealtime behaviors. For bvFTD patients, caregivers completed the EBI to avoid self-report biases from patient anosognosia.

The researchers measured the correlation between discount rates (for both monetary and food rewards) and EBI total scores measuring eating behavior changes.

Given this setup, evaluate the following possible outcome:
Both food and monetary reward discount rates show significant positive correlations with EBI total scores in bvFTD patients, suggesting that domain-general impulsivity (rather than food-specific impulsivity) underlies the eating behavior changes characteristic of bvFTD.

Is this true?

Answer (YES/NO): NO